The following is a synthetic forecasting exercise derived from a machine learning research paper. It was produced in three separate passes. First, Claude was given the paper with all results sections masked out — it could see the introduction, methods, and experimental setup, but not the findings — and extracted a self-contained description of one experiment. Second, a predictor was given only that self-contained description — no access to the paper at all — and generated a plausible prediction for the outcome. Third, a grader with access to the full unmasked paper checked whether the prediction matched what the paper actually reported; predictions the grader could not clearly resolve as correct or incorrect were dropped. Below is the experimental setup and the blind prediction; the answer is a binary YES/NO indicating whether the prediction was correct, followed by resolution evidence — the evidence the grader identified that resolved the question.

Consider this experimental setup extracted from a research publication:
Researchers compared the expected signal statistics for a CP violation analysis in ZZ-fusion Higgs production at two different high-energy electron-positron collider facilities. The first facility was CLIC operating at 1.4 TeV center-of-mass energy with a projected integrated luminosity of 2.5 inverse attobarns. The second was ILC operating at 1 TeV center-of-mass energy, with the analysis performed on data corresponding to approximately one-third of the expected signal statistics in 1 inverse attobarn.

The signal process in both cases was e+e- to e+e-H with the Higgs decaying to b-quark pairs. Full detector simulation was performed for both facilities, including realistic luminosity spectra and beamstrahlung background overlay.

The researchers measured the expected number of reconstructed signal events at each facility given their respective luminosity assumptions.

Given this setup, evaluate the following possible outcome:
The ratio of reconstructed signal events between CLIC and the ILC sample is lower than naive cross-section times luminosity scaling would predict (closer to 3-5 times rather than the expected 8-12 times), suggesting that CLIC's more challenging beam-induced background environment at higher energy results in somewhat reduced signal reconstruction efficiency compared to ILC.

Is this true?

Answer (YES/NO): NO